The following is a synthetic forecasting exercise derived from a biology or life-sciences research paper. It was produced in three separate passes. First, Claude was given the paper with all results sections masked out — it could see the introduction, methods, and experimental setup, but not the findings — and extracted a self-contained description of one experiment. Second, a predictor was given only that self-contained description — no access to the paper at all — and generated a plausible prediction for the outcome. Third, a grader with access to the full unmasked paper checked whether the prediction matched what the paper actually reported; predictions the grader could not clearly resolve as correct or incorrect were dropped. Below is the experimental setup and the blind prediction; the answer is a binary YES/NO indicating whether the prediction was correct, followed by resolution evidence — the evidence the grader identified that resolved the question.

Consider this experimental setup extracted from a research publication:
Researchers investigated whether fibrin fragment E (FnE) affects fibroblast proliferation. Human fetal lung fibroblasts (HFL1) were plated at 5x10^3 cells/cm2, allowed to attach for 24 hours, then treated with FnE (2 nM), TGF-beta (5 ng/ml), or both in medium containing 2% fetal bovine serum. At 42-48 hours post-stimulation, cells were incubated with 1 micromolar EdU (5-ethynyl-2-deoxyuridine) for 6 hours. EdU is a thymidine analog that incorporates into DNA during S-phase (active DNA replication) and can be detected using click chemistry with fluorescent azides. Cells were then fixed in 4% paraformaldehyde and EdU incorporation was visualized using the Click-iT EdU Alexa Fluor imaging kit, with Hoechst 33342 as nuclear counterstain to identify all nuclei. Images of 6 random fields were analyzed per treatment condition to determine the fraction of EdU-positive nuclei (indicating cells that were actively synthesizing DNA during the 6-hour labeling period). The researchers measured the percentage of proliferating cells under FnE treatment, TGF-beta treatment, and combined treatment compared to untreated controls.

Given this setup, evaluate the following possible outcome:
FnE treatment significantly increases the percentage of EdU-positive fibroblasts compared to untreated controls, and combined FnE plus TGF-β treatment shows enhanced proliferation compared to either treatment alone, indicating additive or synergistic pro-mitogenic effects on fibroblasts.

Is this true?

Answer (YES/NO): NO